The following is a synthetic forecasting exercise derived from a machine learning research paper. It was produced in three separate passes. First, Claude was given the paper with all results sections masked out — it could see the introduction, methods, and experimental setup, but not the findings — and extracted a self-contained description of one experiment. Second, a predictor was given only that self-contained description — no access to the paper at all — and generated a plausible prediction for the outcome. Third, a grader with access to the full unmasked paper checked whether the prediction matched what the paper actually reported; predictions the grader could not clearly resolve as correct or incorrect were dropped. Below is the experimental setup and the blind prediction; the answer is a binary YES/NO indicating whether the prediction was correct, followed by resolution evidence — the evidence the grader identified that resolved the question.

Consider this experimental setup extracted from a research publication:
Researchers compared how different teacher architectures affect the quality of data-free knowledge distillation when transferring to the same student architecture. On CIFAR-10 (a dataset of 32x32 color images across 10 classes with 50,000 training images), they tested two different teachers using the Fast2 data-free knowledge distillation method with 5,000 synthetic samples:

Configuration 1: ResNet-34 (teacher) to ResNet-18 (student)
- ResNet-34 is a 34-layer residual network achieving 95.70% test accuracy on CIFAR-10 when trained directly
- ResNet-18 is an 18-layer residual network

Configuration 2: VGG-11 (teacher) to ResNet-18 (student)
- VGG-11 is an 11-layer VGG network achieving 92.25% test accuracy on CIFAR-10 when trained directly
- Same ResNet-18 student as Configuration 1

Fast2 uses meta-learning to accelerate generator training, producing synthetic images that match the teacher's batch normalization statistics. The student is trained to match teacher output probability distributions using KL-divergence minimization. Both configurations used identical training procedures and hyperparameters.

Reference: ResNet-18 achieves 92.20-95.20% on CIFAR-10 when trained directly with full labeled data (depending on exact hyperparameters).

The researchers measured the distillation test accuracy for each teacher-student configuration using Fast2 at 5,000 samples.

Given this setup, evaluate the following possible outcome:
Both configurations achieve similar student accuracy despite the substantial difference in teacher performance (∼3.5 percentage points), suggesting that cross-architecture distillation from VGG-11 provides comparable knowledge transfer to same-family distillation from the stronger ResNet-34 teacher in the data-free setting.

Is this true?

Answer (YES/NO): NO